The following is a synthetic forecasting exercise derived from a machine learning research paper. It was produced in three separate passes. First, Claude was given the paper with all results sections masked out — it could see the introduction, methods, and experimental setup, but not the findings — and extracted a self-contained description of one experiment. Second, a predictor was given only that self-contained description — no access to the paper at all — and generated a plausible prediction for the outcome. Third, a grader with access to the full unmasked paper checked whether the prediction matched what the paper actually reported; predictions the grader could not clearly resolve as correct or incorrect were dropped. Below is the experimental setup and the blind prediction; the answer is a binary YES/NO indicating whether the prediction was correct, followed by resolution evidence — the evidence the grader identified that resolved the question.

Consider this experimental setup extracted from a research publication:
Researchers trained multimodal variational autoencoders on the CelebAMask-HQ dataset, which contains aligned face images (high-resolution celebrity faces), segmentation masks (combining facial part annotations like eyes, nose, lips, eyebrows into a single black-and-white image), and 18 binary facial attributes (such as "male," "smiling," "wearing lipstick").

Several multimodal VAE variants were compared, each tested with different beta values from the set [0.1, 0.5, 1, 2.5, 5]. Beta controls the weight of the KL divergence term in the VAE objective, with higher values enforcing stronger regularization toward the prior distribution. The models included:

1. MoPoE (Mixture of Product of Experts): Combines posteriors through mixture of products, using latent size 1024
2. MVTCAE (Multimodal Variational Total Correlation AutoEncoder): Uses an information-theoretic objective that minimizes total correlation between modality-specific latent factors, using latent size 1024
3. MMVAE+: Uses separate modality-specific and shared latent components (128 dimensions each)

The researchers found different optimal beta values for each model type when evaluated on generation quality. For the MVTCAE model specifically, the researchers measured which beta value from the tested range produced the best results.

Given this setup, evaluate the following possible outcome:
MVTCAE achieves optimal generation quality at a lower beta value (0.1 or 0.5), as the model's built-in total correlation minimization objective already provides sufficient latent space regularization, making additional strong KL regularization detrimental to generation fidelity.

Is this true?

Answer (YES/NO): YES